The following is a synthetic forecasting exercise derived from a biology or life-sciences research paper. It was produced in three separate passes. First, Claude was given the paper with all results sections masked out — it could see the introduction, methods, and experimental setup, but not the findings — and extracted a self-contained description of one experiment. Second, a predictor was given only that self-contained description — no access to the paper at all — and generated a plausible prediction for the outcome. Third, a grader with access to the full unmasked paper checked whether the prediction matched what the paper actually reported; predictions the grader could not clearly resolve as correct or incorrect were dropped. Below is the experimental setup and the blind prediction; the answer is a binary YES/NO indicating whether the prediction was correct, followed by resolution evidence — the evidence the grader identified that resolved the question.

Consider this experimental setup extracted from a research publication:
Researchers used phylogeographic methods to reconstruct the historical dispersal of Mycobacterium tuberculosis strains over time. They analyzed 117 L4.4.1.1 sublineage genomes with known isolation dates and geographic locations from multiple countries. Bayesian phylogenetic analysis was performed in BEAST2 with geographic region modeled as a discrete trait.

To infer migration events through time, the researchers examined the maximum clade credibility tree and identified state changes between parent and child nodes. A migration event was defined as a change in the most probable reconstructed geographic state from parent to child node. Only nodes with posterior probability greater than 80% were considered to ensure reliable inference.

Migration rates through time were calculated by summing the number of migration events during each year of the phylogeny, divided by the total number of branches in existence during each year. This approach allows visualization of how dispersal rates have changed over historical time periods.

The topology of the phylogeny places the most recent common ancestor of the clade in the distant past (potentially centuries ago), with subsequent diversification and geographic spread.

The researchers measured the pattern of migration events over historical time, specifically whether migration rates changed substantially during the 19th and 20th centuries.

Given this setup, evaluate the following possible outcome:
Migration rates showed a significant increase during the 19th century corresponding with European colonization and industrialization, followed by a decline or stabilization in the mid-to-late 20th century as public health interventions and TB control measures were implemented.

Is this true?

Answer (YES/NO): NO